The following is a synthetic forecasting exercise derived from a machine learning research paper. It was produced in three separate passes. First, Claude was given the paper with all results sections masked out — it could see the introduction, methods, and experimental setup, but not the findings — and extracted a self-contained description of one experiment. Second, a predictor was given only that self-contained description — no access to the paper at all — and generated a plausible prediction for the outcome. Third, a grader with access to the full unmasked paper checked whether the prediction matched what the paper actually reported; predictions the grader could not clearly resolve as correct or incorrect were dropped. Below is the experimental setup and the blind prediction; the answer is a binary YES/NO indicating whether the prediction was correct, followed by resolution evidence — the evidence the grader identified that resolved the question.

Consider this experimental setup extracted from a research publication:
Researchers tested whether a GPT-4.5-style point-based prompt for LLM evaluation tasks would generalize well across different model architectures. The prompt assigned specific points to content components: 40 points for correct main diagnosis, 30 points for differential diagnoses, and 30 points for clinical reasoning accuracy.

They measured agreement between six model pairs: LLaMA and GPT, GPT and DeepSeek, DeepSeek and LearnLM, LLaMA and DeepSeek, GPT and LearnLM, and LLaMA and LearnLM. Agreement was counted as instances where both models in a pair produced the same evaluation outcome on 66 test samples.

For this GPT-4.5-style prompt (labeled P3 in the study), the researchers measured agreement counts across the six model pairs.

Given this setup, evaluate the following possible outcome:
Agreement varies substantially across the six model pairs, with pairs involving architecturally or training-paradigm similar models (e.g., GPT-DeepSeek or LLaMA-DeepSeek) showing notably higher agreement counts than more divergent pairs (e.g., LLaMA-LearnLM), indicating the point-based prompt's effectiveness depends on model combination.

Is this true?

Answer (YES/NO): NO